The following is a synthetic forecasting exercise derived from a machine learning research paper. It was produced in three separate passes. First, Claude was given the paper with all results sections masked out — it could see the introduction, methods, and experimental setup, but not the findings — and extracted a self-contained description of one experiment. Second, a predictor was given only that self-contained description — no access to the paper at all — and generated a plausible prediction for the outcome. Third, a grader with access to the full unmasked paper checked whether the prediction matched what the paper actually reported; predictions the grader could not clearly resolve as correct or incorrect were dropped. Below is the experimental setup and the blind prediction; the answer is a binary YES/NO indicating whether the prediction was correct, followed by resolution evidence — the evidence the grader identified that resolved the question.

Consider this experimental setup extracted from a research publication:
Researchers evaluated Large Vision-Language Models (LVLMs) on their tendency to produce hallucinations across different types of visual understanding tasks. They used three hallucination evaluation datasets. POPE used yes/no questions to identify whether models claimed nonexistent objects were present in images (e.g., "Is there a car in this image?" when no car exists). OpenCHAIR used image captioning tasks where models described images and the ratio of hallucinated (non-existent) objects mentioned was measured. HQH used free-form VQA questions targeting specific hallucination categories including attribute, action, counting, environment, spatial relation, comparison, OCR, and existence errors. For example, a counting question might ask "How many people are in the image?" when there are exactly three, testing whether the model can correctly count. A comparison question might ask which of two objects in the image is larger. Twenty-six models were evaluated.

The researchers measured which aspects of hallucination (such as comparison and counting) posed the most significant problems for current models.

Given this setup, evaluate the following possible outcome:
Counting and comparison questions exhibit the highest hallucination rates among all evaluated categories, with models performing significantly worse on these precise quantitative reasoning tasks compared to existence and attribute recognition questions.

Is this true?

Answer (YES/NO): NO